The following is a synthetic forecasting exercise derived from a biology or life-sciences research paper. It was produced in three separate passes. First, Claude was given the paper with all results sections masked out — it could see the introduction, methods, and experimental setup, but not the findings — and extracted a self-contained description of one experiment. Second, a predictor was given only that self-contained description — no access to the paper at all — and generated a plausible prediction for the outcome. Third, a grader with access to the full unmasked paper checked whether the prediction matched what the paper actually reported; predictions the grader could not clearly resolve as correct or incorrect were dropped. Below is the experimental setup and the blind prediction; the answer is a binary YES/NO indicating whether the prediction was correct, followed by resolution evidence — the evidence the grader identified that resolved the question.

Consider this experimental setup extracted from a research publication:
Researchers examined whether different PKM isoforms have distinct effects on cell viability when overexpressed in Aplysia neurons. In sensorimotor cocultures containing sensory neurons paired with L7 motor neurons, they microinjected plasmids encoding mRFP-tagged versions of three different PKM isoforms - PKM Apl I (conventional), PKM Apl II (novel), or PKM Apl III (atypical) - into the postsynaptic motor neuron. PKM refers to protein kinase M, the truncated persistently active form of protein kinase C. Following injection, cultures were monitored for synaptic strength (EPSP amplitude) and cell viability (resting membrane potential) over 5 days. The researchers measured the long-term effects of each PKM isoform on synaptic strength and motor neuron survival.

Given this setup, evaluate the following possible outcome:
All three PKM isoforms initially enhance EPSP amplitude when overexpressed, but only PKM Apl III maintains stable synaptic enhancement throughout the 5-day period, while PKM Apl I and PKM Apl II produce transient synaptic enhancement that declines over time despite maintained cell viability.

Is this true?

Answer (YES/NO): NO